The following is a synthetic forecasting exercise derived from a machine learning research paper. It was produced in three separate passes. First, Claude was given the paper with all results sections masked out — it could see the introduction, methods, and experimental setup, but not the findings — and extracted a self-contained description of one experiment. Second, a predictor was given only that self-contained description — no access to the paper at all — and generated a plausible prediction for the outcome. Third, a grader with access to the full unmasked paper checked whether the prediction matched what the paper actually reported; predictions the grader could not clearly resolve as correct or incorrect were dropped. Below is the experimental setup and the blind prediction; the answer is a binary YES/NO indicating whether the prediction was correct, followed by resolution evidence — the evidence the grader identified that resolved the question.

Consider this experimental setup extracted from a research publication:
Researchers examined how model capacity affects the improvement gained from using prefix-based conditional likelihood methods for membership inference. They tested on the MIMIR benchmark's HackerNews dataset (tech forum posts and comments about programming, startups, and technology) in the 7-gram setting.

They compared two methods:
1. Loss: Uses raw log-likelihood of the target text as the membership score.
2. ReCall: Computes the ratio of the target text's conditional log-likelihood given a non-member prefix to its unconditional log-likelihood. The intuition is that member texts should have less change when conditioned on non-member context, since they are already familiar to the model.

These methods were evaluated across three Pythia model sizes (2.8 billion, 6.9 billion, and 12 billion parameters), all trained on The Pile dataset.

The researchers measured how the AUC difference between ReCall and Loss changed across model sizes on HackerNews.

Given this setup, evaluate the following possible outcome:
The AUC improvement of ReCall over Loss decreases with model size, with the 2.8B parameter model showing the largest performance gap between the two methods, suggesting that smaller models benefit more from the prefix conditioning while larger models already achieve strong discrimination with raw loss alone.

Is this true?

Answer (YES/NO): NO